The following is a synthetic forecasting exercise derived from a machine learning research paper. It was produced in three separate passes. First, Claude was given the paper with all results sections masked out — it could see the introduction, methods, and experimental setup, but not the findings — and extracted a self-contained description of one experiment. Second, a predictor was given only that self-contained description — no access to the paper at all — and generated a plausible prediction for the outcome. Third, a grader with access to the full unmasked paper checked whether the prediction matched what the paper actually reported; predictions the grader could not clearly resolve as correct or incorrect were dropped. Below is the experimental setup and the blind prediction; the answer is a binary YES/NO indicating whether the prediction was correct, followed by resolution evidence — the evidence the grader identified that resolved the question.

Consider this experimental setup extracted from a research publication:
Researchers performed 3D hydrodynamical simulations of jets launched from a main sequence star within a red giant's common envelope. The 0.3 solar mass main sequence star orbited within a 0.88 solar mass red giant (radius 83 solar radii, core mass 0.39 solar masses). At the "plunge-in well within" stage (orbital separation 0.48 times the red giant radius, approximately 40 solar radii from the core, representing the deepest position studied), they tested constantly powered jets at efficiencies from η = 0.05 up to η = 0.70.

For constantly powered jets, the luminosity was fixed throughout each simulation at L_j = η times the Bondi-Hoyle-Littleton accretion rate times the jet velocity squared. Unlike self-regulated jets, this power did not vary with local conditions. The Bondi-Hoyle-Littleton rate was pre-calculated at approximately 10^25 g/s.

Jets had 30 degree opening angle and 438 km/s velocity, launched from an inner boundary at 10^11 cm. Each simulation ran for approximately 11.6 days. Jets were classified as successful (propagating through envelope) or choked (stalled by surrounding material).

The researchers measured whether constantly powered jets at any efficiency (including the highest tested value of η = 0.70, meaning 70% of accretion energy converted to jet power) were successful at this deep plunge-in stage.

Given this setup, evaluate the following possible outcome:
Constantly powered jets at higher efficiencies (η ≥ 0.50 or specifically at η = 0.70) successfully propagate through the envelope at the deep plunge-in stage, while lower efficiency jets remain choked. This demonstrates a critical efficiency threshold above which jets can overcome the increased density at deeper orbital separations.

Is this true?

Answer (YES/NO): NO